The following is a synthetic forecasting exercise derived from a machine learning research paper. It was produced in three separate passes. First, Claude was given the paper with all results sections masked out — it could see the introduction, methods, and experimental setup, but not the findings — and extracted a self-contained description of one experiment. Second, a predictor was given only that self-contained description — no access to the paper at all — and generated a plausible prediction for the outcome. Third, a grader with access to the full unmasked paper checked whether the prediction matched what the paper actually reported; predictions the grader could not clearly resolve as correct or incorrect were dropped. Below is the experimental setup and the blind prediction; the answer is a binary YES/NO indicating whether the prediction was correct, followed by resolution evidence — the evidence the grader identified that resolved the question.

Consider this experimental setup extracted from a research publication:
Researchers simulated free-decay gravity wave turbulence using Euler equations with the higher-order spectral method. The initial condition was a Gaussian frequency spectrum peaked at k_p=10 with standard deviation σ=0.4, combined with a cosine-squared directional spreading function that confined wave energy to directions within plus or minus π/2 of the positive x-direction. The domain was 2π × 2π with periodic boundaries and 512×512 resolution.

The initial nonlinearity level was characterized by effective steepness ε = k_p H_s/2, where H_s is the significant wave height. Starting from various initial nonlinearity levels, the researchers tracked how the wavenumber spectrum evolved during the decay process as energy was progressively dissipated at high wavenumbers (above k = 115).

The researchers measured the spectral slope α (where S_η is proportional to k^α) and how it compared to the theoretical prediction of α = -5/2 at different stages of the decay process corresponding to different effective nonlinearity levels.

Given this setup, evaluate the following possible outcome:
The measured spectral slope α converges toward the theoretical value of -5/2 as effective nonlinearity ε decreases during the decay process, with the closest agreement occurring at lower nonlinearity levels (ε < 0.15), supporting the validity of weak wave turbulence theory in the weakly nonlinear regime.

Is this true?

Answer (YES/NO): NO